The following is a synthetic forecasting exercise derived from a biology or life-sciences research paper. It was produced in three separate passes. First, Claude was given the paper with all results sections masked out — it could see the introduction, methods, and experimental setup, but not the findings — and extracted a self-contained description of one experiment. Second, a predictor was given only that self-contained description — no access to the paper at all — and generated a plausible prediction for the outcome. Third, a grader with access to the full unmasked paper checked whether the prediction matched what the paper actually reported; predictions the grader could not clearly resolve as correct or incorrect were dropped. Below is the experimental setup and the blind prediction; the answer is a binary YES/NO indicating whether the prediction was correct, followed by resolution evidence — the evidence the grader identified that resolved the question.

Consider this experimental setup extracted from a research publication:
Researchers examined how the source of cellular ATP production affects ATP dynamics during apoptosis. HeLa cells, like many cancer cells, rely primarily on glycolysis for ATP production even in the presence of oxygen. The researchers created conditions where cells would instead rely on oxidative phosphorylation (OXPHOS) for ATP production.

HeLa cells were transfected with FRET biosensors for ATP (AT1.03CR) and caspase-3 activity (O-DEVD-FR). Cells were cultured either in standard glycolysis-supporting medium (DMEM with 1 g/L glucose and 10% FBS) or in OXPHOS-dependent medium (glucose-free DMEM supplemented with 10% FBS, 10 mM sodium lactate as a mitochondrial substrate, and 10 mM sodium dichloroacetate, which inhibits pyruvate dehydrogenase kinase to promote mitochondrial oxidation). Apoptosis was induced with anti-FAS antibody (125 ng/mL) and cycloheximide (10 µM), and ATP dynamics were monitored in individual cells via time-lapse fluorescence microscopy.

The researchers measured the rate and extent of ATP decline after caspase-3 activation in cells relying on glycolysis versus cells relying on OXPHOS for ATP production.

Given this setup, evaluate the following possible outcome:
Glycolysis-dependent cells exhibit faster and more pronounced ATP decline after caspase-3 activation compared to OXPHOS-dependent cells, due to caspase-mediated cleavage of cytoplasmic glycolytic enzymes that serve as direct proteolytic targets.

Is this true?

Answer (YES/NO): NO